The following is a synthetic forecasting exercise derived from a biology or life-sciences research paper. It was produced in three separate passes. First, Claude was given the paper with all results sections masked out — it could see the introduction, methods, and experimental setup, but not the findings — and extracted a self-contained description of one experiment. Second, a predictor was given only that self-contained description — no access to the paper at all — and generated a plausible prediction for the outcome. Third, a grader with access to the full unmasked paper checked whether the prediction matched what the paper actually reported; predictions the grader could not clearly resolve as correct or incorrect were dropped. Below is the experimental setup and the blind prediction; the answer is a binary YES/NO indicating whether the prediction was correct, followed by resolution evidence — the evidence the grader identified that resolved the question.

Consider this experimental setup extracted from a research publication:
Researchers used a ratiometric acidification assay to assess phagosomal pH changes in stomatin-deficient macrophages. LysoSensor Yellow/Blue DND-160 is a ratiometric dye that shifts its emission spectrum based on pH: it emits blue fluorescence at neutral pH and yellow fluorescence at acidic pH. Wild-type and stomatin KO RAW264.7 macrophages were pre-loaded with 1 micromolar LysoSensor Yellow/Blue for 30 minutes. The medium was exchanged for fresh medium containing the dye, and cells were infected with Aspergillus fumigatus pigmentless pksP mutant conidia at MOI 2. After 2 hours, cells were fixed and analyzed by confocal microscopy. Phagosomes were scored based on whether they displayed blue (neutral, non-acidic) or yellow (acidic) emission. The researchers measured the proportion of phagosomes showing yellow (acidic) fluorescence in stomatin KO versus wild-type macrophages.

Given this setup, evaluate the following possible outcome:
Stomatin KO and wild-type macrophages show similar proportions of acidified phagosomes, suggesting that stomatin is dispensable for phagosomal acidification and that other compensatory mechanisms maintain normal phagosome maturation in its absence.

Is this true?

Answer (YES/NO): NO